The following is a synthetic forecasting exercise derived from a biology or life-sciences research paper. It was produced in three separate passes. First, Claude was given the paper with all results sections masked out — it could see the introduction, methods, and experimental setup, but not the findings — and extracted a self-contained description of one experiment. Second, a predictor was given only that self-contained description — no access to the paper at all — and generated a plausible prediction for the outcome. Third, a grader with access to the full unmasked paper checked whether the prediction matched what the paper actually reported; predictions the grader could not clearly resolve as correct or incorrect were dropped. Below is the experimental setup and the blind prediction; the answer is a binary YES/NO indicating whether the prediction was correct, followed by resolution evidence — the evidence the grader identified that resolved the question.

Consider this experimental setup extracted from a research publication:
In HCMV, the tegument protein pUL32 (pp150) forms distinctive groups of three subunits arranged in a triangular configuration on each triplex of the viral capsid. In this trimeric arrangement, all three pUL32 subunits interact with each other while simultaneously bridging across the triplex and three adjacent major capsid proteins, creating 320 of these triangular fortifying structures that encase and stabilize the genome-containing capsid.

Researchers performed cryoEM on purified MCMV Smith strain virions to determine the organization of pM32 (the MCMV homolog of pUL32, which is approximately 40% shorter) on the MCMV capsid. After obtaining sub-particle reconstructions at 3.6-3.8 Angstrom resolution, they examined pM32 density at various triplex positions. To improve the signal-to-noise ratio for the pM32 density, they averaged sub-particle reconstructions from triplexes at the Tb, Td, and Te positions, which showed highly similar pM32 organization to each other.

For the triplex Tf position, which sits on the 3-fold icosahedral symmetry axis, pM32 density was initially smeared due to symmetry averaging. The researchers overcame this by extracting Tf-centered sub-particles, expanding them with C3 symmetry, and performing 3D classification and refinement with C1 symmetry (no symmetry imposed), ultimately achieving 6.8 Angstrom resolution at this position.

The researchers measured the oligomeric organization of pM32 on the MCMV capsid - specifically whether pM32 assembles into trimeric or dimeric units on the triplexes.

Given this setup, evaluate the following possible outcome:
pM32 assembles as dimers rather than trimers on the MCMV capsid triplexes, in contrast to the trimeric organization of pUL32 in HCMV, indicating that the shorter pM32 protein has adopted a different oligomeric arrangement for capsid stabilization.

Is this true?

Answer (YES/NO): YES